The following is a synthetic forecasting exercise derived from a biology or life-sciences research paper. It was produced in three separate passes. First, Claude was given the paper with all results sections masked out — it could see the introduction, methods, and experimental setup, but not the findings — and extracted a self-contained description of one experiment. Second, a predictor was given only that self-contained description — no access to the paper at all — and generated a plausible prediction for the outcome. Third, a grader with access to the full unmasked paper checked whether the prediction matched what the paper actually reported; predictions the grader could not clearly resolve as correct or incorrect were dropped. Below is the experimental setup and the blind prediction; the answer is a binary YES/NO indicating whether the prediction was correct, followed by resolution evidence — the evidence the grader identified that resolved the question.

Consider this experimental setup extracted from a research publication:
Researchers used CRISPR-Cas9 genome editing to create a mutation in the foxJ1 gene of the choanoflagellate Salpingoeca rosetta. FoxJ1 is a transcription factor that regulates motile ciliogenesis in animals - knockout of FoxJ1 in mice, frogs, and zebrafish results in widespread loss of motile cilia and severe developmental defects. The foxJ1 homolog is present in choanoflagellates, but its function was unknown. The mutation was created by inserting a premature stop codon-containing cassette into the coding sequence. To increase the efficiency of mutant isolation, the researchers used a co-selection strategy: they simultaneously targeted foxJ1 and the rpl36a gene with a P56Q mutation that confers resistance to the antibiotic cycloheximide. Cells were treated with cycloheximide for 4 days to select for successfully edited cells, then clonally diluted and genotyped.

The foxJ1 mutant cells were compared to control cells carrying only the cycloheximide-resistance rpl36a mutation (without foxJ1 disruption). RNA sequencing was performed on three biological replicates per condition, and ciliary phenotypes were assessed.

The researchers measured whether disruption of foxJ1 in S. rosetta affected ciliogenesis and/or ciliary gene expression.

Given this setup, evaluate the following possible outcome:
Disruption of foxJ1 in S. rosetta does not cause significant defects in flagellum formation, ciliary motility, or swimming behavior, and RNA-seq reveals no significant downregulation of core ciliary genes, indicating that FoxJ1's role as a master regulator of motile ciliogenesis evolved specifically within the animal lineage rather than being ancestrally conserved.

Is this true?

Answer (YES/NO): NO